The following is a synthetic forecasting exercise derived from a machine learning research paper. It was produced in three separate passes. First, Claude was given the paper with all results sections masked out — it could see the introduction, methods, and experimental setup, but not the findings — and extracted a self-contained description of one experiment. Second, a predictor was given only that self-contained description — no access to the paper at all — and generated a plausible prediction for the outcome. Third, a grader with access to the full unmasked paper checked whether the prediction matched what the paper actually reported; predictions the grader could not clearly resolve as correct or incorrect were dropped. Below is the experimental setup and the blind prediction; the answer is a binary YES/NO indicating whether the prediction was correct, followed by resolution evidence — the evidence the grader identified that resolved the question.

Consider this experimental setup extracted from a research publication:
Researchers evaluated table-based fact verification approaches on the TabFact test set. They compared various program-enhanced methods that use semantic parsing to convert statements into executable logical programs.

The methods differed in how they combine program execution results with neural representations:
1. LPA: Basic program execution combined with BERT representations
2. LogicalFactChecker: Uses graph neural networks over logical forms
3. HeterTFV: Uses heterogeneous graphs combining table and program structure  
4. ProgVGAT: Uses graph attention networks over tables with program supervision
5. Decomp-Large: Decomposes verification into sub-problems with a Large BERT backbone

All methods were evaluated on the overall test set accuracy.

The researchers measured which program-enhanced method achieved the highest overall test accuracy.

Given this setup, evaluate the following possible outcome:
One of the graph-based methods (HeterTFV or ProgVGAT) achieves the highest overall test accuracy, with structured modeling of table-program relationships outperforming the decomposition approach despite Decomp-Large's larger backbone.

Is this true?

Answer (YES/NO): NO